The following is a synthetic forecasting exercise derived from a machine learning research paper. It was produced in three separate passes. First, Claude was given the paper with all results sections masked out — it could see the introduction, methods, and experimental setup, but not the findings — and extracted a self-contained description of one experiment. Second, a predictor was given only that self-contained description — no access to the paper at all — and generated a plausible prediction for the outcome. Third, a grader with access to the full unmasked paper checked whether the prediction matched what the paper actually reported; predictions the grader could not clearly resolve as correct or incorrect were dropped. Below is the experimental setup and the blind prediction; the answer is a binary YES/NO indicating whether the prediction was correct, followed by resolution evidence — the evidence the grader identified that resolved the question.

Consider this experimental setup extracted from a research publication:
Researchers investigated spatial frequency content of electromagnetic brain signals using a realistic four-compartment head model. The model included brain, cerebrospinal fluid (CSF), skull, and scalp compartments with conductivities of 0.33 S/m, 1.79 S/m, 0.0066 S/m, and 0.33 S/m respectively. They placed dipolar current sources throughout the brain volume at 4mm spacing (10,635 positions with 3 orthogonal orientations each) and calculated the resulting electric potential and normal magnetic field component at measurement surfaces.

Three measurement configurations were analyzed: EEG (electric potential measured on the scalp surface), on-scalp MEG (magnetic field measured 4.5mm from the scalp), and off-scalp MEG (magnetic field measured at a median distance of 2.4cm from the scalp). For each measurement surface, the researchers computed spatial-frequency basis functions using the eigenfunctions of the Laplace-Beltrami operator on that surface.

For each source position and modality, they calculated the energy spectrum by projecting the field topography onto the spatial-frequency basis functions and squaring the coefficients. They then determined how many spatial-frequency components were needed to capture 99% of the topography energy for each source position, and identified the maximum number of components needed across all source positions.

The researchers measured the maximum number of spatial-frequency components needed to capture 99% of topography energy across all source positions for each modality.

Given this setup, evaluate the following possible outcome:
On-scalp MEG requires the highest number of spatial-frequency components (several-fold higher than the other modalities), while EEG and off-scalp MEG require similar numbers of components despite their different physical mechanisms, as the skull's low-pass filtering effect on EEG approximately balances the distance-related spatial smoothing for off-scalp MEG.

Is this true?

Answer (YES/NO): YES